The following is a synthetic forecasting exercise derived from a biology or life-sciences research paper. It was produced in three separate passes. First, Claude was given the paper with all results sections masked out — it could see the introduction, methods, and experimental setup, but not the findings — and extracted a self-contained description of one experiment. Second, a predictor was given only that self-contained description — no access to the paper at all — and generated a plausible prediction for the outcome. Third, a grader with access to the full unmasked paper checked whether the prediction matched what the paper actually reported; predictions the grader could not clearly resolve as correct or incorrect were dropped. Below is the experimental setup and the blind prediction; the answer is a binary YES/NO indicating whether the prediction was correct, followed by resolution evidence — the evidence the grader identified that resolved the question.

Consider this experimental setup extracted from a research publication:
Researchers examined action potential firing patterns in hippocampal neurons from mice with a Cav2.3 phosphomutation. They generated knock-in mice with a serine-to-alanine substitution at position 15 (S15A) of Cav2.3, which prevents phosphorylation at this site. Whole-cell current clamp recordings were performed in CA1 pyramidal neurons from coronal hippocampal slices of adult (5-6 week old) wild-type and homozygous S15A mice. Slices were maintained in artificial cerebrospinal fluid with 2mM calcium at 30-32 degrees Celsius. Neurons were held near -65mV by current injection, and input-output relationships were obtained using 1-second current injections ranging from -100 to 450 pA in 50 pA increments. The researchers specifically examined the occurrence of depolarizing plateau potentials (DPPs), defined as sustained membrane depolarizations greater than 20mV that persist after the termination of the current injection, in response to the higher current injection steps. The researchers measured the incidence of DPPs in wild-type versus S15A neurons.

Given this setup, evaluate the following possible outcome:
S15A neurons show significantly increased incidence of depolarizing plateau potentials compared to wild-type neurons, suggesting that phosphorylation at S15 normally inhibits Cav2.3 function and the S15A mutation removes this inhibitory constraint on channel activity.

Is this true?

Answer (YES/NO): NO